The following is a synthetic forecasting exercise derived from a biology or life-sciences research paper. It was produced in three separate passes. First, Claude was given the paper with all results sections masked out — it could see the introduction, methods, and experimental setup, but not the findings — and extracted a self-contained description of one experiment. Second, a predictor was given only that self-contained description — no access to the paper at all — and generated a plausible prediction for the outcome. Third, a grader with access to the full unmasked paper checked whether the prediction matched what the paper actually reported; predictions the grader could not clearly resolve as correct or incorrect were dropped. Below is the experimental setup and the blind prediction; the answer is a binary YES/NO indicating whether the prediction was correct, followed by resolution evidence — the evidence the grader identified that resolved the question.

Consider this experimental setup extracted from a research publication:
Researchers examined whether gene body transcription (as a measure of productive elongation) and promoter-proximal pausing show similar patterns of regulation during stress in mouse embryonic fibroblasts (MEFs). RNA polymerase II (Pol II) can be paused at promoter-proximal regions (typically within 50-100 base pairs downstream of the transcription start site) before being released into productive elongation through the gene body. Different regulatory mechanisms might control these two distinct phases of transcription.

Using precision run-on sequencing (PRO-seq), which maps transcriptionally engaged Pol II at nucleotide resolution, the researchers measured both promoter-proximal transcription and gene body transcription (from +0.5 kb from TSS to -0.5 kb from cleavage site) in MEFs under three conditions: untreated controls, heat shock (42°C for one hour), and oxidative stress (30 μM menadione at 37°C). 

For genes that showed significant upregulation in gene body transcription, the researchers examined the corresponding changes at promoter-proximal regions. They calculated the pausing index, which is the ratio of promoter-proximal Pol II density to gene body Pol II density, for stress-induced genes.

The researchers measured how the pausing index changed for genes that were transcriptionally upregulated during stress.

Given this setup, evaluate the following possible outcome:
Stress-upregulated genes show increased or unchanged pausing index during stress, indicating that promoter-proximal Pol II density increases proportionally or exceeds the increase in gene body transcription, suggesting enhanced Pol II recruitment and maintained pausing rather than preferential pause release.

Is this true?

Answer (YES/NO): NO